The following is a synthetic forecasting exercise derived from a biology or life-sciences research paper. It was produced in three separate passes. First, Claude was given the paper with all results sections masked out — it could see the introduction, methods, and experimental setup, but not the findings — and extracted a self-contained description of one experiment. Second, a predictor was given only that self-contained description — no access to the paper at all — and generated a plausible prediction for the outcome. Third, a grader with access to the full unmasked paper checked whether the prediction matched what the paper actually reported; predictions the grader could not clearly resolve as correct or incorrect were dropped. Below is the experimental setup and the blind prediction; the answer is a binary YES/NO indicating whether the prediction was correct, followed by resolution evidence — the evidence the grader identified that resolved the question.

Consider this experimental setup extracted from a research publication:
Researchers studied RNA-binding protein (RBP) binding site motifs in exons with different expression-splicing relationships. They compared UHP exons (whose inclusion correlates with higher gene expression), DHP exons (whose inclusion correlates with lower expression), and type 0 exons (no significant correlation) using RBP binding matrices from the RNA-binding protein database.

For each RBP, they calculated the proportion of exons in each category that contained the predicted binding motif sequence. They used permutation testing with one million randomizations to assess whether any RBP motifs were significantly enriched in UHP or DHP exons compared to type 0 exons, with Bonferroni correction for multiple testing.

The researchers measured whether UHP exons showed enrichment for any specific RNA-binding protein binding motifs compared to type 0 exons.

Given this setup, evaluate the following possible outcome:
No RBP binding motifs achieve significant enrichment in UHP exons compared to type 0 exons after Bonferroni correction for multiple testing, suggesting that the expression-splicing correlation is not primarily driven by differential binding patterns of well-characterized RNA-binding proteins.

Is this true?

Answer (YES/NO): NO